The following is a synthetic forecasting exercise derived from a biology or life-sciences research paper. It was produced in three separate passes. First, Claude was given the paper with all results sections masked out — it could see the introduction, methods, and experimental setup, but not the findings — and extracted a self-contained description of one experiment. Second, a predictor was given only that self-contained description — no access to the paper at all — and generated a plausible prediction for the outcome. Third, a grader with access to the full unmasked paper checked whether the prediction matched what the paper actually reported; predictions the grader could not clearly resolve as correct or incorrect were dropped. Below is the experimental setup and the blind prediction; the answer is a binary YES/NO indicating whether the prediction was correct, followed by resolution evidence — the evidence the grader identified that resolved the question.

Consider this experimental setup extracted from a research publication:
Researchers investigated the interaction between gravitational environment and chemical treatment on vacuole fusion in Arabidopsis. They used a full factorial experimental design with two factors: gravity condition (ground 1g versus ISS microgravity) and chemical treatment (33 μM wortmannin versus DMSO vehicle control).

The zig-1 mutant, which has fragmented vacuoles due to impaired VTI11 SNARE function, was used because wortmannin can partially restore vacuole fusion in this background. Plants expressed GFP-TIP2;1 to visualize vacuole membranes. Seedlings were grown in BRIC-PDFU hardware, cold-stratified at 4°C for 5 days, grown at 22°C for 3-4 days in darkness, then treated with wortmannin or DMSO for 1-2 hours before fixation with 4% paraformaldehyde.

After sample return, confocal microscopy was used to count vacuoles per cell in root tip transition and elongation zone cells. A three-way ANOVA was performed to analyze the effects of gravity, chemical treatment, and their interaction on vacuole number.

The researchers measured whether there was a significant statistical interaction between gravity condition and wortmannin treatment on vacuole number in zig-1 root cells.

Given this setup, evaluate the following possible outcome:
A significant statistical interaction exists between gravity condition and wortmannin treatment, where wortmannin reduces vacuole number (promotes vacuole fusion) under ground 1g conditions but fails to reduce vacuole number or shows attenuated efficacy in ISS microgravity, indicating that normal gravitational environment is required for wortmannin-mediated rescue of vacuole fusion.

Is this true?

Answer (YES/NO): YES